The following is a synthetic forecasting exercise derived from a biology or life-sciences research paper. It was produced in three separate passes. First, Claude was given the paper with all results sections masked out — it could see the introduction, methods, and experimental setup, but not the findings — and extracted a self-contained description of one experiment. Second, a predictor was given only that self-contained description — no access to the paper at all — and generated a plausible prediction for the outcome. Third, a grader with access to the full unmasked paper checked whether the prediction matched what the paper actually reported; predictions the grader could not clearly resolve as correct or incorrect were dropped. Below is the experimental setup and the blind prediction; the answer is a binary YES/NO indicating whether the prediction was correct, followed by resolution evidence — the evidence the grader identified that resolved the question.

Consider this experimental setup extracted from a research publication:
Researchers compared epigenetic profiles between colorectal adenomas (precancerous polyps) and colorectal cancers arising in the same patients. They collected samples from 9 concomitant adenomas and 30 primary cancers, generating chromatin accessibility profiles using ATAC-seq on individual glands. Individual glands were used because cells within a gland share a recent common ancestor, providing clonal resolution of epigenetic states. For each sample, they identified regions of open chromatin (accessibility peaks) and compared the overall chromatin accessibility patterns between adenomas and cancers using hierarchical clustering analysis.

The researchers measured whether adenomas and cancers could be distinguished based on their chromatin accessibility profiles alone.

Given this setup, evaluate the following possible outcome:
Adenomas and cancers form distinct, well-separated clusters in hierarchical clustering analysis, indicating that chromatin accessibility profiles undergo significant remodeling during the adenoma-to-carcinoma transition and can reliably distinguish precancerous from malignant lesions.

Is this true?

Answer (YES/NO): YES